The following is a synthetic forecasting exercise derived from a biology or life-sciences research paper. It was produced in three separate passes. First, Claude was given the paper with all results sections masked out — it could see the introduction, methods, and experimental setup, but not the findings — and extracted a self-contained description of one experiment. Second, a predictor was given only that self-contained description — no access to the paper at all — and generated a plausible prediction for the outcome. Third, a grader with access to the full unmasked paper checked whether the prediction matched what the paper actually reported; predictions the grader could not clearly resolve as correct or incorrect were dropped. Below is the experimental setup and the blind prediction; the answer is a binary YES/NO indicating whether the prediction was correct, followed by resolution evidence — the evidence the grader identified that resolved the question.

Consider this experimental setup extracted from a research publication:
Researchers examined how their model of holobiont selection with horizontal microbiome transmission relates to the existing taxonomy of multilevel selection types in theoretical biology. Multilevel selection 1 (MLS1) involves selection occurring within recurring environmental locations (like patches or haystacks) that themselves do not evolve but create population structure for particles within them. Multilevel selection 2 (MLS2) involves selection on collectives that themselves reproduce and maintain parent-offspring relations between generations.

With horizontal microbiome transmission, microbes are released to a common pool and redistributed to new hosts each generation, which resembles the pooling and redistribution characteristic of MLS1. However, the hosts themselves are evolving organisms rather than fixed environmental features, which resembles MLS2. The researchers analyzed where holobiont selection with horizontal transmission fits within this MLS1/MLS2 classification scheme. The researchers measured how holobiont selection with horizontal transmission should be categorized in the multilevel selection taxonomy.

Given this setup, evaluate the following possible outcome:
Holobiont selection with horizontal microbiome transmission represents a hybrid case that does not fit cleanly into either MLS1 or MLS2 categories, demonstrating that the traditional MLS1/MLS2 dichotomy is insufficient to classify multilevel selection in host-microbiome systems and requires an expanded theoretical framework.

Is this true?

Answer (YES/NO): YES